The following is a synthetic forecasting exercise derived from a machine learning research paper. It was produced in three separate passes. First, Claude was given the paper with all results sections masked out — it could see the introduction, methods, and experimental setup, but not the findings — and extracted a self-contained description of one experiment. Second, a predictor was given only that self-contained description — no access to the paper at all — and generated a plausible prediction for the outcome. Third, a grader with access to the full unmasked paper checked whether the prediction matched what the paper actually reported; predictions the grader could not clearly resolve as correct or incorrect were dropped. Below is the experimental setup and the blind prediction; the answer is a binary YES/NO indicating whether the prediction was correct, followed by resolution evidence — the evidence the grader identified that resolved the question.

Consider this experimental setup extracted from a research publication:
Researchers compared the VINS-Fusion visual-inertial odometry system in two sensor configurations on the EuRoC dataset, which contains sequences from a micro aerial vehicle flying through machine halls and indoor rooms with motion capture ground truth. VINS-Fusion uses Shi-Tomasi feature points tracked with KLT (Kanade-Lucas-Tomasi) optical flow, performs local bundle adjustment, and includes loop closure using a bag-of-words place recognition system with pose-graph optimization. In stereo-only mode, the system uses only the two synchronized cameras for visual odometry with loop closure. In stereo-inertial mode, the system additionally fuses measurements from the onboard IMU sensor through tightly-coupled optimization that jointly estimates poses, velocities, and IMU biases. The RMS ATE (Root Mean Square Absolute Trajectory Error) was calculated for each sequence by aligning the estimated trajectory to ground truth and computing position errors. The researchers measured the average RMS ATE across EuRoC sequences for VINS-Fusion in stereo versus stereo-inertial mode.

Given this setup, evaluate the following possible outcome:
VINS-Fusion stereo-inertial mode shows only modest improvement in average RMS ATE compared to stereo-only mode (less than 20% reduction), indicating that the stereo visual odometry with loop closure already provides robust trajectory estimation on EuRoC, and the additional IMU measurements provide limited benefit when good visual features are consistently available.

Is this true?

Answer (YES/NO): NO